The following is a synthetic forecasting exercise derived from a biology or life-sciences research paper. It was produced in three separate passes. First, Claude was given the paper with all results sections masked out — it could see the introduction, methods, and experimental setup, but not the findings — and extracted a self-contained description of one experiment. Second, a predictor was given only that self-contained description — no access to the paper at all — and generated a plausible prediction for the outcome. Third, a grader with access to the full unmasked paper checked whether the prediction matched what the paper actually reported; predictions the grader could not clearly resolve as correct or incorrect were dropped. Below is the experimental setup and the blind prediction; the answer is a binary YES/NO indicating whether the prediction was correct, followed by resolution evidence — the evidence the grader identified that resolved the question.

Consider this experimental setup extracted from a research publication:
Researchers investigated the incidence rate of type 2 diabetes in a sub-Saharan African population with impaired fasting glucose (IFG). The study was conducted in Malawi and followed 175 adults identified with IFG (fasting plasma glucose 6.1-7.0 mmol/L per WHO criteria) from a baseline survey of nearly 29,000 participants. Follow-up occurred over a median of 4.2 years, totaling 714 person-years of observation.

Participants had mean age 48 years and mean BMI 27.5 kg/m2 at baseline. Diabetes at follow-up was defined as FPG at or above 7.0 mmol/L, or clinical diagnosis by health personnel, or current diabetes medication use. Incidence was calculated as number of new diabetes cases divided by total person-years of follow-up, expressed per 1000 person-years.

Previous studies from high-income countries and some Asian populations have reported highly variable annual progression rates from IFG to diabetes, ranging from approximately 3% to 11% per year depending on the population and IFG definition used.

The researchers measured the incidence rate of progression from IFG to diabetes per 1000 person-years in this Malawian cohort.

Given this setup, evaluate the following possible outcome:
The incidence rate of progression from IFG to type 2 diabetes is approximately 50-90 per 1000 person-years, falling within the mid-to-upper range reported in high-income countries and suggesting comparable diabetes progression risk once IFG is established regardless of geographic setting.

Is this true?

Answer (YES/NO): NO